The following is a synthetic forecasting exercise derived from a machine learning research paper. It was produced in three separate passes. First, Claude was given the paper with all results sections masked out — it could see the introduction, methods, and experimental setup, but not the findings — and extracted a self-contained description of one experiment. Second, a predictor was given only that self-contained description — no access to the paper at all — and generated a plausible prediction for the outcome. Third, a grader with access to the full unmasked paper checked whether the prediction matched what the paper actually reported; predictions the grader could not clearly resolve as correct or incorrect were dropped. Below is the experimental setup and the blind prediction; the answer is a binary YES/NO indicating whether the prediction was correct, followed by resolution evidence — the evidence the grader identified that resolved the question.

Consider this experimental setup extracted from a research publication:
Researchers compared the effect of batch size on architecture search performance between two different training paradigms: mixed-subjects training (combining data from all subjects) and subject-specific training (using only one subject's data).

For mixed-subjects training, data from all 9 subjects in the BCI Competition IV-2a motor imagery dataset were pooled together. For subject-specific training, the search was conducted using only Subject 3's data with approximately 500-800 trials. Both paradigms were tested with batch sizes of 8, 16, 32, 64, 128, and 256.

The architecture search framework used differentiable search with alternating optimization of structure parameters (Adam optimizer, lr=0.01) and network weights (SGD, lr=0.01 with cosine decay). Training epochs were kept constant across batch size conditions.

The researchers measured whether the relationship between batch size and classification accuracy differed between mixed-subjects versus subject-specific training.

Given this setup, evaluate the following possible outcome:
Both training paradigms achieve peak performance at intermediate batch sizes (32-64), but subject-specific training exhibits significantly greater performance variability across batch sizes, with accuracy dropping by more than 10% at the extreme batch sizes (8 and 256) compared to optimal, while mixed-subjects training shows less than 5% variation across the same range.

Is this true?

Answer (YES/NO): NO